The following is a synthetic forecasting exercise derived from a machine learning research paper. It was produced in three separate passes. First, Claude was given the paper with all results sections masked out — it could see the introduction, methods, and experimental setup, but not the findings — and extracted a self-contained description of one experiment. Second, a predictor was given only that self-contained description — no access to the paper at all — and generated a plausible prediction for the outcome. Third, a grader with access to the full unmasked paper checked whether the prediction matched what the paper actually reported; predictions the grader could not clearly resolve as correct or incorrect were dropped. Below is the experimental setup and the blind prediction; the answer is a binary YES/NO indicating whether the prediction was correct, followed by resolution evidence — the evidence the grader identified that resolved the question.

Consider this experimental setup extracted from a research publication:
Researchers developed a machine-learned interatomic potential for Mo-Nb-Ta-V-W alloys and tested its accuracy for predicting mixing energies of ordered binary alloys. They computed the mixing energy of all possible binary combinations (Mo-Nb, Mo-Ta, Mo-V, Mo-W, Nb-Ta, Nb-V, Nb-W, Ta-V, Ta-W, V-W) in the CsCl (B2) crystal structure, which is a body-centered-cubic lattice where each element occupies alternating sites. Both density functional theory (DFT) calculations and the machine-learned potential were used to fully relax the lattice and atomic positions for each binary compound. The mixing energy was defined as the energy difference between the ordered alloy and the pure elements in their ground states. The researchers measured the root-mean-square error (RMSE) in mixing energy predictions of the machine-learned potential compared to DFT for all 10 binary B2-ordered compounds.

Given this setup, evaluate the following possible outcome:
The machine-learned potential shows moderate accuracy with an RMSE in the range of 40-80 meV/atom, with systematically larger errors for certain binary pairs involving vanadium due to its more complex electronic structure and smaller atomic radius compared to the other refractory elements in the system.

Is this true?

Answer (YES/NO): NO